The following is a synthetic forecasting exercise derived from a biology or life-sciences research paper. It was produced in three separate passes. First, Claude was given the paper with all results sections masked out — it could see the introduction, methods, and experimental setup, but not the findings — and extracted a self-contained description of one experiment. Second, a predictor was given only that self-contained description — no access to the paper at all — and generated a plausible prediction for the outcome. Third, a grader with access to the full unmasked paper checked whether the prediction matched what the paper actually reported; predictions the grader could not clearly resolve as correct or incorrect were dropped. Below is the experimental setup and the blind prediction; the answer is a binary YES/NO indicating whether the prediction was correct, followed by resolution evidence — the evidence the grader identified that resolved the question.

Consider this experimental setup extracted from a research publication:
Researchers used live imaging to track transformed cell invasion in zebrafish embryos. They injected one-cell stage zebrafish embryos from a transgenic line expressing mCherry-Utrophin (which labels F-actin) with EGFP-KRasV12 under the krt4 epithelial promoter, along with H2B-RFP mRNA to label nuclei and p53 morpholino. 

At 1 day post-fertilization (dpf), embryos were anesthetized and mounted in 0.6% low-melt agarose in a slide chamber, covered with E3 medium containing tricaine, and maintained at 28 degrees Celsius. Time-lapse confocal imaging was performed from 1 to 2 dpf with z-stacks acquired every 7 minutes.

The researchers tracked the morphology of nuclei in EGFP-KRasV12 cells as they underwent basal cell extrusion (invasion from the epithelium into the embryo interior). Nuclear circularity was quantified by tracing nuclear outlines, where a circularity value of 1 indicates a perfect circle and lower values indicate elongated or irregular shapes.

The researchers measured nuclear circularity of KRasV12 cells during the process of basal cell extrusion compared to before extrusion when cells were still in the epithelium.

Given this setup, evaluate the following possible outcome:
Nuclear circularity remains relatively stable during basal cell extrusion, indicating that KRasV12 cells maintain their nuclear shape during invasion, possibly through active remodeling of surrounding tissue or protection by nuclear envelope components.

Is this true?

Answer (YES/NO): NO